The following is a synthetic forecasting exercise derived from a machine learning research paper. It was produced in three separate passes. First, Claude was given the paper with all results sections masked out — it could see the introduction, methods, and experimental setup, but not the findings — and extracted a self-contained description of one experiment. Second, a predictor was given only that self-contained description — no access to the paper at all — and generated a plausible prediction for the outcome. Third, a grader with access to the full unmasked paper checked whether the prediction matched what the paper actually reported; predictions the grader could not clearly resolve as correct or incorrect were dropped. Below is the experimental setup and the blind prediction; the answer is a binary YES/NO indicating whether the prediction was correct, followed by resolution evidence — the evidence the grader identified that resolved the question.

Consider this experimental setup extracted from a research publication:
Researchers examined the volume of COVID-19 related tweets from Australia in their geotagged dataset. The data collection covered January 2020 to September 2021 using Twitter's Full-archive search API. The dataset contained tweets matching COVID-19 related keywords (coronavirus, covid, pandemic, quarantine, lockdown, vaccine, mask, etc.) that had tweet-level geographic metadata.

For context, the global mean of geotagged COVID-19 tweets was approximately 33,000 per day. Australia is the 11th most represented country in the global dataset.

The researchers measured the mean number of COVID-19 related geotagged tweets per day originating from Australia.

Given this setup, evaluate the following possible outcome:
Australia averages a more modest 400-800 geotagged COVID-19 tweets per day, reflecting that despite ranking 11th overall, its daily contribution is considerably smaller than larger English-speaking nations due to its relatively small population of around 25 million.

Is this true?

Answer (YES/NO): YES